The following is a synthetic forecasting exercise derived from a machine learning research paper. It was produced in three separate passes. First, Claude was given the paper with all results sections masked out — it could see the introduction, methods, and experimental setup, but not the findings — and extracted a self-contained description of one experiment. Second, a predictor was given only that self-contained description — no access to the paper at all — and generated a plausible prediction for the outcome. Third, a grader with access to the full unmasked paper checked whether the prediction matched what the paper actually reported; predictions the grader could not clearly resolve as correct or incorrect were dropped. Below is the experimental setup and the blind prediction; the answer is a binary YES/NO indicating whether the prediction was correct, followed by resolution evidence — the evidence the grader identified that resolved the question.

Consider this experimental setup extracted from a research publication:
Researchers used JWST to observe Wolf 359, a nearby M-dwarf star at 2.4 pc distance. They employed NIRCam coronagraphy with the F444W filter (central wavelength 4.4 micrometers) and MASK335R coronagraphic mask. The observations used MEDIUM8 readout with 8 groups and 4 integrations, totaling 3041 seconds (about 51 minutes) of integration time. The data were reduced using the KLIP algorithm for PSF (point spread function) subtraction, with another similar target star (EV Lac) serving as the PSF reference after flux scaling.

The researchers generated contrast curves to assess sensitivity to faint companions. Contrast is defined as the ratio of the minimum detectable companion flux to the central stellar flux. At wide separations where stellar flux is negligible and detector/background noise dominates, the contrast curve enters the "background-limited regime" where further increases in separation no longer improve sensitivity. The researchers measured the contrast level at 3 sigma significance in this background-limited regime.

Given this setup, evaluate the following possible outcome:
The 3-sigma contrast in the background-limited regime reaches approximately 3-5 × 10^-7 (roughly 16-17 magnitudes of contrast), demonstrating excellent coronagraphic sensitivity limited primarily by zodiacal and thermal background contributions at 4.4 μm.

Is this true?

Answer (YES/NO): NO